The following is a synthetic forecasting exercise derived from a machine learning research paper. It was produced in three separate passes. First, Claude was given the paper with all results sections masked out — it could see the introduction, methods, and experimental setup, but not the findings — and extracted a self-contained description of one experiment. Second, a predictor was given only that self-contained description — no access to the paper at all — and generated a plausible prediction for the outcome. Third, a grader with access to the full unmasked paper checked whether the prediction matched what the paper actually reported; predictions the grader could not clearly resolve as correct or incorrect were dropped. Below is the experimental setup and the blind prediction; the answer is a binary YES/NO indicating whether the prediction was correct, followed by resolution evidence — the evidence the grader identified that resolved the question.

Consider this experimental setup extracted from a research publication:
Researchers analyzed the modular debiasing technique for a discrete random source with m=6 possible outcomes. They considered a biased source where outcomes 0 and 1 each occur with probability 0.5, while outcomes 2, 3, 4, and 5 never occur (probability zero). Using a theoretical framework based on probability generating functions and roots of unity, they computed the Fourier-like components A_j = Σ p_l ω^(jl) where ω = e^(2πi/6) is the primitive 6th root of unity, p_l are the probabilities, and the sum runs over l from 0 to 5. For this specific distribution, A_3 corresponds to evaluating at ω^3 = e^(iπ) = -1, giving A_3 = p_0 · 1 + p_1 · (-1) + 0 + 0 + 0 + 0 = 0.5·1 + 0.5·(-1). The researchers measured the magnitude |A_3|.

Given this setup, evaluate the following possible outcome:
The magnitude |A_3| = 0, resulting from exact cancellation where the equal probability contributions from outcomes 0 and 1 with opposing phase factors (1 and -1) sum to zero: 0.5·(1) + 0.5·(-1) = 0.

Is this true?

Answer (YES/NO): YES